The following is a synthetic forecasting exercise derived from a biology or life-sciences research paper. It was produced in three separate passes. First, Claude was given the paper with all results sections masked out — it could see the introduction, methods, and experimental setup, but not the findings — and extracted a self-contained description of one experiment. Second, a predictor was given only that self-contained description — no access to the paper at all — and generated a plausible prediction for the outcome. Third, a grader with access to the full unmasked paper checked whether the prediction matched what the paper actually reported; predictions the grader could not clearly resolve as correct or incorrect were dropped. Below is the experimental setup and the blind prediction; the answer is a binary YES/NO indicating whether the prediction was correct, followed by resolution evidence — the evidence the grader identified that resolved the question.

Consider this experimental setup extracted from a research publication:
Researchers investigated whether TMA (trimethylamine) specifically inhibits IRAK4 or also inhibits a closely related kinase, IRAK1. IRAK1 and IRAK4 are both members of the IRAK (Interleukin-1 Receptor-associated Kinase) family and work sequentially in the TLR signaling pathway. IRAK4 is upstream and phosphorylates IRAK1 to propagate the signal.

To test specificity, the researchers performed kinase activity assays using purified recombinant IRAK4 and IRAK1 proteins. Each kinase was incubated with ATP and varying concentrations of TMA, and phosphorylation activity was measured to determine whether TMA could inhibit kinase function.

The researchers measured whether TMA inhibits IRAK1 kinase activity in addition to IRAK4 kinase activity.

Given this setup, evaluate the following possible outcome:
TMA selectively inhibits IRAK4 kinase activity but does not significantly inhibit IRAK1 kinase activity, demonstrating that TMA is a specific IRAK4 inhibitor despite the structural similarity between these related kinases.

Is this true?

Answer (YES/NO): YES